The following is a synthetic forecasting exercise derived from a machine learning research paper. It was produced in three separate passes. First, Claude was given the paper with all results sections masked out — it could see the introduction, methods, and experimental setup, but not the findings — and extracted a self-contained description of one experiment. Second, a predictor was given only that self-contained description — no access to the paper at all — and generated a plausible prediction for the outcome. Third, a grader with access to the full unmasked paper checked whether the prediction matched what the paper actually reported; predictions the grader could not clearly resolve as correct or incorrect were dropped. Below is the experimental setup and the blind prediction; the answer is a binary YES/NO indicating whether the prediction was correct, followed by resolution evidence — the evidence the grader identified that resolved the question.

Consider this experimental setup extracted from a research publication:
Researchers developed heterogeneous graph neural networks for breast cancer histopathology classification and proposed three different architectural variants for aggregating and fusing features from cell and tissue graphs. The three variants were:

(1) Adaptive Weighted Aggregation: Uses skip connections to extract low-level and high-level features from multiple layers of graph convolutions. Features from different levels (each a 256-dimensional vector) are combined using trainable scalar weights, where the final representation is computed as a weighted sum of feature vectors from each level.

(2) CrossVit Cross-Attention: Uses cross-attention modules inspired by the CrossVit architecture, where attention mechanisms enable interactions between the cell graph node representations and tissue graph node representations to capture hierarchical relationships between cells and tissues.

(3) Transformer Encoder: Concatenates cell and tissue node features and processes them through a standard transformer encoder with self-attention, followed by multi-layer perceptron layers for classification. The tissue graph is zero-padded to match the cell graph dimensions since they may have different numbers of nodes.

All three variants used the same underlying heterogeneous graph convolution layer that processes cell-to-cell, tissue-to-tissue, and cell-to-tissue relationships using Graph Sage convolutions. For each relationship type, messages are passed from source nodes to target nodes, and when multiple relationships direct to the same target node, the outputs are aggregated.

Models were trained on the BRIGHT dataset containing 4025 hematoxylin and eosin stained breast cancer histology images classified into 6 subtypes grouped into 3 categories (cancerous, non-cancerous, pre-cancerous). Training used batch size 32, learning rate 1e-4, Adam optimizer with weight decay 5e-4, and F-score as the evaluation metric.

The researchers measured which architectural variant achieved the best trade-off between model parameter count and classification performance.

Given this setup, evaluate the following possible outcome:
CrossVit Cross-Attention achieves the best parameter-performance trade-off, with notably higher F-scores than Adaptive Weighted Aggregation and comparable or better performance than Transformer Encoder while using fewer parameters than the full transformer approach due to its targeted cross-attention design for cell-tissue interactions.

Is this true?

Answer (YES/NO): NO